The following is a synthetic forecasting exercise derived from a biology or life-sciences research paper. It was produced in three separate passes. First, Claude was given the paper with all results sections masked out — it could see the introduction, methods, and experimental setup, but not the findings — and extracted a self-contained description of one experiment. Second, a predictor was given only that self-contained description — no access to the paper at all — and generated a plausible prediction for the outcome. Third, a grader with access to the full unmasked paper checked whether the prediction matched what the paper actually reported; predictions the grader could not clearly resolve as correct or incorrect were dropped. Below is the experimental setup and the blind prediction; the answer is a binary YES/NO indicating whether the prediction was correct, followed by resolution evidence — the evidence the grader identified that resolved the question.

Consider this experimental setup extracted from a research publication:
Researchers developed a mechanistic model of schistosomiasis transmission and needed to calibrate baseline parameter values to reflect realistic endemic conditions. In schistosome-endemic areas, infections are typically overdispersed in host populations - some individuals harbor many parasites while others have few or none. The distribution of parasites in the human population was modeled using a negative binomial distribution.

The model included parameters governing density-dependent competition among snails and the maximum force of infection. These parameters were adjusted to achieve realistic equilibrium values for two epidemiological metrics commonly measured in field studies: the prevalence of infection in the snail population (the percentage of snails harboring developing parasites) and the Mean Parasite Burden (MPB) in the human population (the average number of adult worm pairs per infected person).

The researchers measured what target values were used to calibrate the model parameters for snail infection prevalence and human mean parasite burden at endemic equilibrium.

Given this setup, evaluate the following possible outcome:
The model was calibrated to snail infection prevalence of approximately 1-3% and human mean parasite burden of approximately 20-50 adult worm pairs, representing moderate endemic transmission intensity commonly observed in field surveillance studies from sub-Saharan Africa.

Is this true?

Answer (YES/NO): NO